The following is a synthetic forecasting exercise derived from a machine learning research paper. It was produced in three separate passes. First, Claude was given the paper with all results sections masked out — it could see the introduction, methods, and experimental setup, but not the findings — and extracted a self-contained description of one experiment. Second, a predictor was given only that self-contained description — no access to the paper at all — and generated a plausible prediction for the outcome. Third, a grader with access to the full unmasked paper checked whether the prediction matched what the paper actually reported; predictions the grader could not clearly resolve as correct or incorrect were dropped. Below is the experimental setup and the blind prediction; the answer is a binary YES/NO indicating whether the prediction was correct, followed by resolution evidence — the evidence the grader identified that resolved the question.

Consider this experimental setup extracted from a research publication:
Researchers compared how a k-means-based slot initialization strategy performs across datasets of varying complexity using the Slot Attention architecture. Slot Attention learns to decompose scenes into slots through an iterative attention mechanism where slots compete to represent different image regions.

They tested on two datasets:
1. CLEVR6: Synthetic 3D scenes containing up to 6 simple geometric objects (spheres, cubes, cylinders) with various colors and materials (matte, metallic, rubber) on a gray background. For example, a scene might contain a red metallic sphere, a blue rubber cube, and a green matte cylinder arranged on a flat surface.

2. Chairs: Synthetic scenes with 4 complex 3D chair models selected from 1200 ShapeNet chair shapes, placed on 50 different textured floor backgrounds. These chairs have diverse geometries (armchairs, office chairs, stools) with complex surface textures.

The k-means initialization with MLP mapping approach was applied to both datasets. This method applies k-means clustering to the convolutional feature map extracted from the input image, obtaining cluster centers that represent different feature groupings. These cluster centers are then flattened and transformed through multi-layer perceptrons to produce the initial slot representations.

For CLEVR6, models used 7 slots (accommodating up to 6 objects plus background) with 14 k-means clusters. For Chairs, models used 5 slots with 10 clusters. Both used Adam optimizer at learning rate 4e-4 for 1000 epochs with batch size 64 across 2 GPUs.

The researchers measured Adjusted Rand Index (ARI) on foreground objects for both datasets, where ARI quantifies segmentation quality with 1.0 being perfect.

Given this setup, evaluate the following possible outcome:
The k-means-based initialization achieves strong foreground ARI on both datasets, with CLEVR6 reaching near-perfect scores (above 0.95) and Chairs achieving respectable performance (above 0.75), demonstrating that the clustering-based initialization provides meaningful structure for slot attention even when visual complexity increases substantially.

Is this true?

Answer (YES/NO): NO